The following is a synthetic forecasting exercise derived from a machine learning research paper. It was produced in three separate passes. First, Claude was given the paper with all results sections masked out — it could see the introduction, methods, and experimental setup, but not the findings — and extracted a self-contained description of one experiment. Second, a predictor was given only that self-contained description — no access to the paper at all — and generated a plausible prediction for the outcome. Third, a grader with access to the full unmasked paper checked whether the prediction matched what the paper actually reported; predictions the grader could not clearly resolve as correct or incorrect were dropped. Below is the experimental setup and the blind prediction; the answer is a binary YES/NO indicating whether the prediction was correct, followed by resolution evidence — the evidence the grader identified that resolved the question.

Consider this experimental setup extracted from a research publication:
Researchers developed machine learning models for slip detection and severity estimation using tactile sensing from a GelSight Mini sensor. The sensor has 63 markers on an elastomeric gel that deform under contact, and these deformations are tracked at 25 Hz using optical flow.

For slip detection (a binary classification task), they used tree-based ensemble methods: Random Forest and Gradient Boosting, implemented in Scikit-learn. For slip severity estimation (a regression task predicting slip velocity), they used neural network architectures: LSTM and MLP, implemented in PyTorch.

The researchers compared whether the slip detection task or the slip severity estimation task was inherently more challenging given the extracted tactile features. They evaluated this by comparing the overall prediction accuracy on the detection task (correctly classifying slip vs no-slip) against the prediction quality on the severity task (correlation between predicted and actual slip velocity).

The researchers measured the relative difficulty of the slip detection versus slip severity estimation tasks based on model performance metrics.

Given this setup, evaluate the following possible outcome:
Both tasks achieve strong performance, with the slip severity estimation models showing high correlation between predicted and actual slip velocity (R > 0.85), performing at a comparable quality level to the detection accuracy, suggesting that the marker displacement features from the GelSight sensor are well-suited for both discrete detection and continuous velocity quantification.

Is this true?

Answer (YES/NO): NO